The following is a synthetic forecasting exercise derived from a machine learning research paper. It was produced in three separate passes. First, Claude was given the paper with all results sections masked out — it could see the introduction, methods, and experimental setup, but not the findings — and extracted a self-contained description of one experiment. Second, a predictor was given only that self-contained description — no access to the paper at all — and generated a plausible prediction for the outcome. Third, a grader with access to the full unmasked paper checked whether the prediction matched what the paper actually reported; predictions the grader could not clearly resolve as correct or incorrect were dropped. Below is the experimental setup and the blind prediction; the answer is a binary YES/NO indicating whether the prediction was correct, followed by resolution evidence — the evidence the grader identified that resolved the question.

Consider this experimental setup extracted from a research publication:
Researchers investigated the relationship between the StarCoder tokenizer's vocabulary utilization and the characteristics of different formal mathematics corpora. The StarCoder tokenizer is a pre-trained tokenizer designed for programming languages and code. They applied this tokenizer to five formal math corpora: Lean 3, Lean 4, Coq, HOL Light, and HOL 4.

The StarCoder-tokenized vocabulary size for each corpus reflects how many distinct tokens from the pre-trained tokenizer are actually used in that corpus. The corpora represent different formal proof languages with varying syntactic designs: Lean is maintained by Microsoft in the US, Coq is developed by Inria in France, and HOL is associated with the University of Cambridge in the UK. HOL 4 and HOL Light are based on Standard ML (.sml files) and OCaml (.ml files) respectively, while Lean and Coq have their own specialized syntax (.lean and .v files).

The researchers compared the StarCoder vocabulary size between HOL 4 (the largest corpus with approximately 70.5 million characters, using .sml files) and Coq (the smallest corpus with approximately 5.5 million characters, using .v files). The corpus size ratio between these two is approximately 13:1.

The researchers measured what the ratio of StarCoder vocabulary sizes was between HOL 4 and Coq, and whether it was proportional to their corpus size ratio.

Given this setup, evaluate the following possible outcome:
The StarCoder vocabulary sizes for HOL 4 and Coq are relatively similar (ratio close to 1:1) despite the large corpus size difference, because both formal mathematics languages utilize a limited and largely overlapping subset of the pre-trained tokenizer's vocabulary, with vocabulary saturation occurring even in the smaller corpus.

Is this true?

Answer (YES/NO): NO